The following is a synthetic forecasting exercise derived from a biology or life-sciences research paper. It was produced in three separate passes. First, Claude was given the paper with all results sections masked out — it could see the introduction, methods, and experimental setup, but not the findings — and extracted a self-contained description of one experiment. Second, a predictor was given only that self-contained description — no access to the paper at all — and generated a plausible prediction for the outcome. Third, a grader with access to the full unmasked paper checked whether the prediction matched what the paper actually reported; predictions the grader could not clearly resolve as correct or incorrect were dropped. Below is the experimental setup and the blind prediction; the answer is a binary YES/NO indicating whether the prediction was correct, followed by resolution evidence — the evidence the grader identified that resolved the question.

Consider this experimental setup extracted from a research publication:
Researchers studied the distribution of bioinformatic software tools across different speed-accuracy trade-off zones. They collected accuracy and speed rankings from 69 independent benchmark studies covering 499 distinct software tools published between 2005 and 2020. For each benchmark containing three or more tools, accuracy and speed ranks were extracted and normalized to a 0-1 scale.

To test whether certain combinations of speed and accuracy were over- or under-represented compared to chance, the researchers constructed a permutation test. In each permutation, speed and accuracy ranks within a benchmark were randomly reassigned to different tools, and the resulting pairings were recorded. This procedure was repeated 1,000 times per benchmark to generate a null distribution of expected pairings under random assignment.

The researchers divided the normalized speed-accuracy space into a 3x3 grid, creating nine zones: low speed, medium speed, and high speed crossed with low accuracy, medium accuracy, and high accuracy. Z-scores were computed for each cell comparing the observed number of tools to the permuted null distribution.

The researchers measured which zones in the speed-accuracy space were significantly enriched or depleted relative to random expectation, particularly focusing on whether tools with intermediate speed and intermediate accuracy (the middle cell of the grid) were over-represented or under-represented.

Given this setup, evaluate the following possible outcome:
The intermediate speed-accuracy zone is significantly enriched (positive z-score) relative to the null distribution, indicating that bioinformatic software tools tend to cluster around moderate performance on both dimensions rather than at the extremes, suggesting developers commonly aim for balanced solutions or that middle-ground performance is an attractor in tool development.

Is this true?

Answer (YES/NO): NO